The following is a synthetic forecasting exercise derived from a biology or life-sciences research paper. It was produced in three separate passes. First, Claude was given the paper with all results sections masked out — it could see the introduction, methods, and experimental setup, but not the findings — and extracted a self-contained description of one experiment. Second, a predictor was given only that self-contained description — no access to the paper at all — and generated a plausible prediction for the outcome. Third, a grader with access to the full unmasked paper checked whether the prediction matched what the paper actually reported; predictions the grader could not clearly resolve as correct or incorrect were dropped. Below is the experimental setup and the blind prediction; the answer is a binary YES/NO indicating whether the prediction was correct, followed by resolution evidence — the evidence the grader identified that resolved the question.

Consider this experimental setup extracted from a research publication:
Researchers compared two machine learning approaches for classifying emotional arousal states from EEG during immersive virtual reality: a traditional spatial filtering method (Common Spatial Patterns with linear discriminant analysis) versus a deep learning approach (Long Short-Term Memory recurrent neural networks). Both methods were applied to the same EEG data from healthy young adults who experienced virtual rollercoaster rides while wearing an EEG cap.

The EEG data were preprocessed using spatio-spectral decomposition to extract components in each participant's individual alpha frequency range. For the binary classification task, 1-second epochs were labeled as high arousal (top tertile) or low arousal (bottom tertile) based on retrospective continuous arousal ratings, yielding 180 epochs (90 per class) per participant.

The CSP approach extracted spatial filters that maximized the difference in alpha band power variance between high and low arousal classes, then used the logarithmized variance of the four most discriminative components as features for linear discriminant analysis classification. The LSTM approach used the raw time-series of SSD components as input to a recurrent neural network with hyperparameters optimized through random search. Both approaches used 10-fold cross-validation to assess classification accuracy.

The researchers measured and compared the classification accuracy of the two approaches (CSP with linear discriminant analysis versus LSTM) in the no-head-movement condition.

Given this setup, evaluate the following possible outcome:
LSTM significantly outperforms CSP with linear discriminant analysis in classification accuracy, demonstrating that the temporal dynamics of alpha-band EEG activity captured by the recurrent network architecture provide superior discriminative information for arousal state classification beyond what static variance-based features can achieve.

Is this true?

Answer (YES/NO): NO